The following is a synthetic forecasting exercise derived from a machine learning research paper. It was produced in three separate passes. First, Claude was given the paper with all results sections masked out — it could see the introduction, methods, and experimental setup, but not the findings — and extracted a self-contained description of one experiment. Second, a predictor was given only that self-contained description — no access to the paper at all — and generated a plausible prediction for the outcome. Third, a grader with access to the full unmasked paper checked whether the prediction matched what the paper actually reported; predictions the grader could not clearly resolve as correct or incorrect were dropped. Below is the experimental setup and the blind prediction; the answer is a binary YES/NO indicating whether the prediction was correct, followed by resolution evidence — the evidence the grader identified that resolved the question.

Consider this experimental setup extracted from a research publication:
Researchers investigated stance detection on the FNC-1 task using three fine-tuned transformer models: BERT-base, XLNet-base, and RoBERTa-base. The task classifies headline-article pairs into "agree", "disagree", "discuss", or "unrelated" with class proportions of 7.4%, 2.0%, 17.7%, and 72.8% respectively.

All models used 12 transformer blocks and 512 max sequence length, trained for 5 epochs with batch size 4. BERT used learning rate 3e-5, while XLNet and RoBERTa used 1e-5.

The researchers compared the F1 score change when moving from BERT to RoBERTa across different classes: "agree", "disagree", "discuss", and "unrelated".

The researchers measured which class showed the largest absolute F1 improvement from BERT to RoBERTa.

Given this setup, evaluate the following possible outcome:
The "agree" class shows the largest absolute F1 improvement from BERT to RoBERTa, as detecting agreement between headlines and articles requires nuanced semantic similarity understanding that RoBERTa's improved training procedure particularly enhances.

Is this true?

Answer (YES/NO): NO